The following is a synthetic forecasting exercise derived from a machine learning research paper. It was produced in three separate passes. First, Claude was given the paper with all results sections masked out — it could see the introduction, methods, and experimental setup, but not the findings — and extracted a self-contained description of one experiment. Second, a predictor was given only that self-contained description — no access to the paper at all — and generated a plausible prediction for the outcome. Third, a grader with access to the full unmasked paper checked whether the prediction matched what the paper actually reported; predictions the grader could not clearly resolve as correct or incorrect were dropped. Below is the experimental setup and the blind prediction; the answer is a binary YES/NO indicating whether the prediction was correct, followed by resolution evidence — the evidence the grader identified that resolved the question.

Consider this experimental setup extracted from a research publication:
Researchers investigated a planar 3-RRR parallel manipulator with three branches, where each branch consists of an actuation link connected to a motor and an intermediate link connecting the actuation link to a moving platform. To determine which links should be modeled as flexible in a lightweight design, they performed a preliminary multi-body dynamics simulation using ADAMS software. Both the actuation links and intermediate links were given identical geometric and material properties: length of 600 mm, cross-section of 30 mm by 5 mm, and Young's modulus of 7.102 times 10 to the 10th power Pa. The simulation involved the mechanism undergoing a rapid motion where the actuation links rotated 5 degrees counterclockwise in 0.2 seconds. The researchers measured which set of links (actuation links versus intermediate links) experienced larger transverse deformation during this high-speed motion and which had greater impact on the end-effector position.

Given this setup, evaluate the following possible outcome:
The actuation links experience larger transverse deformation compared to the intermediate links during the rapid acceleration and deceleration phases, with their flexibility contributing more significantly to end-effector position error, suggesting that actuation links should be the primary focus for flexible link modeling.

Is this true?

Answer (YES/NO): YES